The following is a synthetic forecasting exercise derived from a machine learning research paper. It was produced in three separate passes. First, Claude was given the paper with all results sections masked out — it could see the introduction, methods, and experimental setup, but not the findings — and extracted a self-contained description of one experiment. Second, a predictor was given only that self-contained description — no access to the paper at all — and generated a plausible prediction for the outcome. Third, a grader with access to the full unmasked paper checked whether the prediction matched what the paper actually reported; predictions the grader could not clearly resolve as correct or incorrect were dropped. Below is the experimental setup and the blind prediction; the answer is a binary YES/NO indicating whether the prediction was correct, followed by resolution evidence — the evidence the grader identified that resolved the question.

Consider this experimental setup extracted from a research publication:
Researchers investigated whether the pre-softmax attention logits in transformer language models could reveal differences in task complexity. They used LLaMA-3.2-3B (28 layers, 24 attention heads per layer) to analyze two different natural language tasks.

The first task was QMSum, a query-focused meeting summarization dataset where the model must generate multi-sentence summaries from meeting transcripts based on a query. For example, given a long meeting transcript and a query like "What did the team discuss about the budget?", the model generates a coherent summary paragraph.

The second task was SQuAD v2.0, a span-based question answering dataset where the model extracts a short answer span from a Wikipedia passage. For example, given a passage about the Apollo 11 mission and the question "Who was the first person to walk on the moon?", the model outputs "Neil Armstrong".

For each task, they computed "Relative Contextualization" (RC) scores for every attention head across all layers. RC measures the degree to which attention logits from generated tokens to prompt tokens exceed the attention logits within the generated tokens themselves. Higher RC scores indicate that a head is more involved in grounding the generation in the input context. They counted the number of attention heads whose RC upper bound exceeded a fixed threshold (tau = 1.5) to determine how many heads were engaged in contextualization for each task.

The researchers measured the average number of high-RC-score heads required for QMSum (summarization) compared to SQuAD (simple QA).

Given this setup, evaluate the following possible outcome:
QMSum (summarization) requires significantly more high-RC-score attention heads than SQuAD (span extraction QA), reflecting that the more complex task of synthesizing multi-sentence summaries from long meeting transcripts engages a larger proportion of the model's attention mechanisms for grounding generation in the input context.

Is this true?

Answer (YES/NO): YES